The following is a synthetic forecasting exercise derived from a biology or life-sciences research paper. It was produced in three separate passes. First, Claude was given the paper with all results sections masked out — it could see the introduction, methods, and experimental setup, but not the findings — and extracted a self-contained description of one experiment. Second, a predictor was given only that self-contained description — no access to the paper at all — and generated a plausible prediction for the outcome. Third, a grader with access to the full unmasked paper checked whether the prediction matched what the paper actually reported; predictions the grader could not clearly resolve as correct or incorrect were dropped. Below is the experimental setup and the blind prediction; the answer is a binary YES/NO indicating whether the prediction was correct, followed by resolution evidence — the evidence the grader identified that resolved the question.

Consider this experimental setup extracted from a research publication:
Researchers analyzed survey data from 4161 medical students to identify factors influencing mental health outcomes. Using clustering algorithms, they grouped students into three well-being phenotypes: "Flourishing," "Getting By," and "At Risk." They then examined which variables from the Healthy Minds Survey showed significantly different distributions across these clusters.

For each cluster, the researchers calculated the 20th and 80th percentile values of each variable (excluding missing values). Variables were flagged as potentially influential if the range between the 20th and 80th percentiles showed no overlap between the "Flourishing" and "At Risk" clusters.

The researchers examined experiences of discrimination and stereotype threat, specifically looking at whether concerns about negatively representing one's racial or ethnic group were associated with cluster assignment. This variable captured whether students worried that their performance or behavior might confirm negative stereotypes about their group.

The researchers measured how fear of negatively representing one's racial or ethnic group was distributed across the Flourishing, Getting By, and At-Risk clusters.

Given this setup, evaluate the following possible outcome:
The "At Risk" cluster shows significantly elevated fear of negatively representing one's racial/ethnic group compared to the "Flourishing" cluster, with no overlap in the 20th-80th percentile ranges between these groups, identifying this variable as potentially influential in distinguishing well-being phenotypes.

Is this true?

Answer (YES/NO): NO